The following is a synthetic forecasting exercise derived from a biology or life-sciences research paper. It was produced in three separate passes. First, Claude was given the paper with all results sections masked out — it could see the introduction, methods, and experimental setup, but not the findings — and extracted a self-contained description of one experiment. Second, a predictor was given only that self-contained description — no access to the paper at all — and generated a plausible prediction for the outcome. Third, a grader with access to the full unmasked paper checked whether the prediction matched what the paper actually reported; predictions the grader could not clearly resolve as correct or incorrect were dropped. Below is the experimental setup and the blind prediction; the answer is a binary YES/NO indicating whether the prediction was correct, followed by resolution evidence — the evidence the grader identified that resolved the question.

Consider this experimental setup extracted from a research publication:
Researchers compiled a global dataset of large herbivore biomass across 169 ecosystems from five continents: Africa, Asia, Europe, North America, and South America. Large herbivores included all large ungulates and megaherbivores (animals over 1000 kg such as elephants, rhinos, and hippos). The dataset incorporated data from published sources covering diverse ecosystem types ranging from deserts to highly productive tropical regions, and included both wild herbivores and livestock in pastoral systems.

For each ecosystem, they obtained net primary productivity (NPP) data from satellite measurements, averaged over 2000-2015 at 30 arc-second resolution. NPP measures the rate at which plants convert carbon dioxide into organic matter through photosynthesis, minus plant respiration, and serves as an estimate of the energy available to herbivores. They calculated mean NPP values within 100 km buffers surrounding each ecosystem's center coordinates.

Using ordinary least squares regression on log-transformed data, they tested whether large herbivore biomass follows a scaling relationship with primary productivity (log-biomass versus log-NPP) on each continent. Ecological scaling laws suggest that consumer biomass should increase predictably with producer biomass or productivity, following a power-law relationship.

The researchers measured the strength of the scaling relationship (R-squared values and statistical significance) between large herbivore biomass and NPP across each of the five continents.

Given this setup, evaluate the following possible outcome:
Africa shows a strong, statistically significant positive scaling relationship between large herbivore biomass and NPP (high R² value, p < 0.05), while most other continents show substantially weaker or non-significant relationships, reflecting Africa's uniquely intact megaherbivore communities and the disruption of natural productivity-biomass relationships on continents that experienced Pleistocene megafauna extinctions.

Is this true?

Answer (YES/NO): YES